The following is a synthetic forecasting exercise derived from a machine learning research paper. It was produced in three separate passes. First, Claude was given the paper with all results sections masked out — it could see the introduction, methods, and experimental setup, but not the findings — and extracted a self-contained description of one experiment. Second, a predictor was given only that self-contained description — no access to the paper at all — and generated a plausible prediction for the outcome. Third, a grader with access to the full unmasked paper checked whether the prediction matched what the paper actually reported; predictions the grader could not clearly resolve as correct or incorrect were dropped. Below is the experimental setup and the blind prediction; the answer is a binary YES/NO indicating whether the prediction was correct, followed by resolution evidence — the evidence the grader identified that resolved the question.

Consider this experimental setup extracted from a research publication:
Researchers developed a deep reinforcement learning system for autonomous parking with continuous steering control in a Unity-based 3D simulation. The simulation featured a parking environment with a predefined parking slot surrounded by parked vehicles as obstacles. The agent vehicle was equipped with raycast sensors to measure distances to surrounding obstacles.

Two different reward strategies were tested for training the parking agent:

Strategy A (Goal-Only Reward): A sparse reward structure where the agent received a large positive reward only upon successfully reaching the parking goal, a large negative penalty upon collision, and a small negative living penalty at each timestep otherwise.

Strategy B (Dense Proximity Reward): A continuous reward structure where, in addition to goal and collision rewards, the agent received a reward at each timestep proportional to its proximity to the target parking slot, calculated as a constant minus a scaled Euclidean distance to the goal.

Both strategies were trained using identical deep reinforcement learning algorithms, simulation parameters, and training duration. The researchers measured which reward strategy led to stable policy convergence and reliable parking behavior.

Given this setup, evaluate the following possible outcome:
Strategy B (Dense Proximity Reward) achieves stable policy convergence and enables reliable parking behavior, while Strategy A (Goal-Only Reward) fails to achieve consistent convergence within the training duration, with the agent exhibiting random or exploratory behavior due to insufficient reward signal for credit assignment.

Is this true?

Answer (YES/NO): NO